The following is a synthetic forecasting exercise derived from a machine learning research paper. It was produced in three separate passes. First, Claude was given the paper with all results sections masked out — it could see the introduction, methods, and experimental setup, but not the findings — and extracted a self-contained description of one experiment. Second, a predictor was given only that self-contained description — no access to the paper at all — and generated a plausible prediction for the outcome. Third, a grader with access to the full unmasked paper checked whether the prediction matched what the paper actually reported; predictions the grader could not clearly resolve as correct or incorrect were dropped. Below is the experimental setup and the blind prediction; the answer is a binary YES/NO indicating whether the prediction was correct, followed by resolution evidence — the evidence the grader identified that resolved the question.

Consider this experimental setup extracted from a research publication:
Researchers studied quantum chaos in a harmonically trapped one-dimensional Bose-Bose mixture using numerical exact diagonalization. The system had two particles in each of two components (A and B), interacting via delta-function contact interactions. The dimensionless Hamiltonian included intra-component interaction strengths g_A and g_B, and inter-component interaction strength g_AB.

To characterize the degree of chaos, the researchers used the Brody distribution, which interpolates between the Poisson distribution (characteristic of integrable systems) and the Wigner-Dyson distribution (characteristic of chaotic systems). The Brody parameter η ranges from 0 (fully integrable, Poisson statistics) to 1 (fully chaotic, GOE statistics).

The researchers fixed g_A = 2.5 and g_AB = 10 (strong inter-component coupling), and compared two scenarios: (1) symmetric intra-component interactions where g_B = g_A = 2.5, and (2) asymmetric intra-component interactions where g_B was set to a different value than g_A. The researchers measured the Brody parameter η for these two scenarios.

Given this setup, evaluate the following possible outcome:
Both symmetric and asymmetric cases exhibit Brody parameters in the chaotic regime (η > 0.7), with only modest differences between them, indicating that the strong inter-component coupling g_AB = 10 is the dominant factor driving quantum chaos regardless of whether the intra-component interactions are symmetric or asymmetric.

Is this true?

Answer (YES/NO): NO